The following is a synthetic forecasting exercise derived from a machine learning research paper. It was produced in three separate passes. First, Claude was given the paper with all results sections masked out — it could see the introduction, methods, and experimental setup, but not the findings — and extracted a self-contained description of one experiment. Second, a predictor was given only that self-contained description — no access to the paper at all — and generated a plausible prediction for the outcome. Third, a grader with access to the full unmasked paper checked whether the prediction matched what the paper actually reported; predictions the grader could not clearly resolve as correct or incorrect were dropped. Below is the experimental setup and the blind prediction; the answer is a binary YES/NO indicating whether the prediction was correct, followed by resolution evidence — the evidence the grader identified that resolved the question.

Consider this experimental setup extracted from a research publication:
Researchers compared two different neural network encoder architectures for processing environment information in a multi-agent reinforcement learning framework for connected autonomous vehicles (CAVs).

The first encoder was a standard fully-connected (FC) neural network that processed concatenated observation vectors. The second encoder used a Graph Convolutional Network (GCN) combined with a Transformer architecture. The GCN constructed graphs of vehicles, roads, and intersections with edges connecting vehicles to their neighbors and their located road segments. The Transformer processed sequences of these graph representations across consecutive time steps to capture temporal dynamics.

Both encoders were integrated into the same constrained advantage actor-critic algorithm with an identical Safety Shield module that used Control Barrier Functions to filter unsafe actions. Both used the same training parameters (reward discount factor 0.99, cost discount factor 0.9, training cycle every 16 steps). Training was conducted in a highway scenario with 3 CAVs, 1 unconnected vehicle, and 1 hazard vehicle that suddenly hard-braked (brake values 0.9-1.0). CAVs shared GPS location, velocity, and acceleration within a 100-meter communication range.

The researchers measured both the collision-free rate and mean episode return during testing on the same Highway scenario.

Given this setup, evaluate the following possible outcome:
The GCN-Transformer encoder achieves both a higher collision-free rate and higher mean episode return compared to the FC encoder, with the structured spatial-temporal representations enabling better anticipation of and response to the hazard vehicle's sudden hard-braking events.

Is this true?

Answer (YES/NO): NO